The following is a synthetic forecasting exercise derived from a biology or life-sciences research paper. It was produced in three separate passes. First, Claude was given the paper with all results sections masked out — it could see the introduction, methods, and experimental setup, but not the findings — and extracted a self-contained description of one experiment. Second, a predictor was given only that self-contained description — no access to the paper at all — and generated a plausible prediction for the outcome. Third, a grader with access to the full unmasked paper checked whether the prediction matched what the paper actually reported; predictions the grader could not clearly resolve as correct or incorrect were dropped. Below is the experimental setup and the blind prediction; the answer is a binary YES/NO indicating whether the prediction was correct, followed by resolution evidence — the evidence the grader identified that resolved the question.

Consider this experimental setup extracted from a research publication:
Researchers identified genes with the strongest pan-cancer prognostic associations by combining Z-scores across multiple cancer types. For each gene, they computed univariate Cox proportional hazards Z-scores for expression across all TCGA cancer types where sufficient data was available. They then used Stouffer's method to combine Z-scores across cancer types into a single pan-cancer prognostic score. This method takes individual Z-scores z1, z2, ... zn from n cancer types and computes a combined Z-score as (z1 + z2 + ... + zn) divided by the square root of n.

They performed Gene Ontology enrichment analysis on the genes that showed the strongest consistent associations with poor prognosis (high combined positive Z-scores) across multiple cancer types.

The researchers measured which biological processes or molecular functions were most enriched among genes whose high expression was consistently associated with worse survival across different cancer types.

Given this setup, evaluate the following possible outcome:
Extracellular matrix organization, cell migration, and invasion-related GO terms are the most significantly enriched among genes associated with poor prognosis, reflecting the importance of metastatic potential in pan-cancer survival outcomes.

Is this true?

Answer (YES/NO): NO